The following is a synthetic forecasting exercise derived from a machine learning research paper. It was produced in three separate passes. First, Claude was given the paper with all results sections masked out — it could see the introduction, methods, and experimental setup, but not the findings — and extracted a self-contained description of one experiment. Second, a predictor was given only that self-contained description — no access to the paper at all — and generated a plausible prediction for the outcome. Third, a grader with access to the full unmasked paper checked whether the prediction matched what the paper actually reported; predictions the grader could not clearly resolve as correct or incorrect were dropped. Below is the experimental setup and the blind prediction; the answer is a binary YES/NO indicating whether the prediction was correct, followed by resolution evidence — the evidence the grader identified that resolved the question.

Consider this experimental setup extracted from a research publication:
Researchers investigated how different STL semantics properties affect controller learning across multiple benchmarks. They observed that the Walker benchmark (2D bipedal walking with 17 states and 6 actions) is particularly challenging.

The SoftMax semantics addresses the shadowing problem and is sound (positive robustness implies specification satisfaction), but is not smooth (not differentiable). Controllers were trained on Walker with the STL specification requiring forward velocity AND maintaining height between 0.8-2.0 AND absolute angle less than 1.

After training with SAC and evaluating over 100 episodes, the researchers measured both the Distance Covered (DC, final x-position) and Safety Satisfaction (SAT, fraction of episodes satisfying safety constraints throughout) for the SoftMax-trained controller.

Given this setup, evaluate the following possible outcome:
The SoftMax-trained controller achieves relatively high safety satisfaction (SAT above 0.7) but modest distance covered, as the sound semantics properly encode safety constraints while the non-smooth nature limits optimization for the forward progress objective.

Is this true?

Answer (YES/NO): NO